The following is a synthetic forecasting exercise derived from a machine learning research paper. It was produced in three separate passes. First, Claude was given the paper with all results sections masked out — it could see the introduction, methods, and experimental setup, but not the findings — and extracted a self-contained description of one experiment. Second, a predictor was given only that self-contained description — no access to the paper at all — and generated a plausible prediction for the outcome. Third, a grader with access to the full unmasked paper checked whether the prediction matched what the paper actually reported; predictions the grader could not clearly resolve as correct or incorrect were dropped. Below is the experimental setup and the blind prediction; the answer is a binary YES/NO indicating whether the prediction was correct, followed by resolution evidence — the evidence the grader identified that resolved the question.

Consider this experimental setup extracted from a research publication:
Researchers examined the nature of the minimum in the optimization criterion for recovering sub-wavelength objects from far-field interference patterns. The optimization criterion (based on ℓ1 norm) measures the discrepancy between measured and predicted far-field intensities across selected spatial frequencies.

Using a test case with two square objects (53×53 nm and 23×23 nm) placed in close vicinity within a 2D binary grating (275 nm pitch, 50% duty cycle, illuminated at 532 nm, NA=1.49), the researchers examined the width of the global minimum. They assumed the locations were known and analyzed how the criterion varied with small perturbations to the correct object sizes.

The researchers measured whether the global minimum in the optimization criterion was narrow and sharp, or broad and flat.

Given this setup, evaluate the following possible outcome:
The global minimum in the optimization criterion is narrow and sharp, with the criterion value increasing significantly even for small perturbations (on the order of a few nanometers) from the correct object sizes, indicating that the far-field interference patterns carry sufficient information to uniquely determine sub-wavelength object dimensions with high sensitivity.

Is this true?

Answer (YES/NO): NO